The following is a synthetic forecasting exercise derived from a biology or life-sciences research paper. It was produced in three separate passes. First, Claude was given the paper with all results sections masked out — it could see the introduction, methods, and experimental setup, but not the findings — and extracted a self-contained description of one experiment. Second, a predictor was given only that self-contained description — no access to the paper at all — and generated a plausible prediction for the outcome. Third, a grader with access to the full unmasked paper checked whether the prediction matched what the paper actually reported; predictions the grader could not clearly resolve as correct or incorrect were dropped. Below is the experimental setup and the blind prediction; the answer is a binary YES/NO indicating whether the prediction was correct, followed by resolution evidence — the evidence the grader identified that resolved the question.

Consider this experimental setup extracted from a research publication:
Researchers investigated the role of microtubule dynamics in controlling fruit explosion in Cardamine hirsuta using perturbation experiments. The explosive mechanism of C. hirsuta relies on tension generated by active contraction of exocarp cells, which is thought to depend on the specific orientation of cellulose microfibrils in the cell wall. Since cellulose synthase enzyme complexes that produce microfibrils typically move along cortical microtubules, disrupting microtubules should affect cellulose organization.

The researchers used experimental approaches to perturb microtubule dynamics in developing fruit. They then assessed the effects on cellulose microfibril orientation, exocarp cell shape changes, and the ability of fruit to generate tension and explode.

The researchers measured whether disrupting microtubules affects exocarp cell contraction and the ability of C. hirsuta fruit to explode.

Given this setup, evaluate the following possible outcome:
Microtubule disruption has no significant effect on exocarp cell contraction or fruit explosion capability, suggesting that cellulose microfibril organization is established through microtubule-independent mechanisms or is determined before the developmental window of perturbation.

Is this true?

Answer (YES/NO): NO